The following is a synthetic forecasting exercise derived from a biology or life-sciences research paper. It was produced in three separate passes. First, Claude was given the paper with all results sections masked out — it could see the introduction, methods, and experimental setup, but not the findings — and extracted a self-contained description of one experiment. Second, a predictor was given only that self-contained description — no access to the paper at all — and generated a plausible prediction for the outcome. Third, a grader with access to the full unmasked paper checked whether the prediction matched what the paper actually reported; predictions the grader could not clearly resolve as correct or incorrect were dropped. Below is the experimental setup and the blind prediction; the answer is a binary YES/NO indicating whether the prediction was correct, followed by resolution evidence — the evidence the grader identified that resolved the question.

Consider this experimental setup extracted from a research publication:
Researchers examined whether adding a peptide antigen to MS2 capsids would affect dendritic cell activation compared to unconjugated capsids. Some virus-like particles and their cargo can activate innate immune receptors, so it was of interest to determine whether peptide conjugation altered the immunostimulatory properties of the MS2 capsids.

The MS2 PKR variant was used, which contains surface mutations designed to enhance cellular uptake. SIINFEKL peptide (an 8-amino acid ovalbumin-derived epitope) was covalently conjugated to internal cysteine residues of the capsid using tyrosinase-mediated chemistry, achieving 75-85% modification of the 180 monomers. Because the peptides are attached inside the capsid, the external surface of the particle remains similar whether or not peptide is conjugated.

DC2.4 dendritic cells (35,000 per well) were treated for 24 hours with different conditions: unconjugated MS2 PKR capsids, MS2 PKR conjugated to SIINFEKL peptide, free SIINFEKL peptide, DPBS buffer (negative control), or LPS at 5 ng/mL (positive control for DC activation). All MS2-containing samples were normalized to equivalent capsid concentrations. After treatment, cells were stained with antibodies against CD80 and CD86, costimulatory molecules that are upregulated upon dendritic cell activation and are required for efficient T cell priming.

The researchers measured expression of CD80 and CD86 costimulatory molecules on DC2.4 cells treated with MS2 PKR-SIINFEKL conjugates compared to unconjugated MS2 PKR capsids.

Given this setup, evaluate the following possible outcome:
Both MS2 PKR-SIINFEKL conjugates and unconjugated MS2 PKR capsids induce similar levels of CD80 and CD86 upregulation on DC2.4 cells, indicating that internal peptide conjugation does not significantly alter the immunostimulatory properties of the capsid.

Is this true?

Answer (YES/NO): YES